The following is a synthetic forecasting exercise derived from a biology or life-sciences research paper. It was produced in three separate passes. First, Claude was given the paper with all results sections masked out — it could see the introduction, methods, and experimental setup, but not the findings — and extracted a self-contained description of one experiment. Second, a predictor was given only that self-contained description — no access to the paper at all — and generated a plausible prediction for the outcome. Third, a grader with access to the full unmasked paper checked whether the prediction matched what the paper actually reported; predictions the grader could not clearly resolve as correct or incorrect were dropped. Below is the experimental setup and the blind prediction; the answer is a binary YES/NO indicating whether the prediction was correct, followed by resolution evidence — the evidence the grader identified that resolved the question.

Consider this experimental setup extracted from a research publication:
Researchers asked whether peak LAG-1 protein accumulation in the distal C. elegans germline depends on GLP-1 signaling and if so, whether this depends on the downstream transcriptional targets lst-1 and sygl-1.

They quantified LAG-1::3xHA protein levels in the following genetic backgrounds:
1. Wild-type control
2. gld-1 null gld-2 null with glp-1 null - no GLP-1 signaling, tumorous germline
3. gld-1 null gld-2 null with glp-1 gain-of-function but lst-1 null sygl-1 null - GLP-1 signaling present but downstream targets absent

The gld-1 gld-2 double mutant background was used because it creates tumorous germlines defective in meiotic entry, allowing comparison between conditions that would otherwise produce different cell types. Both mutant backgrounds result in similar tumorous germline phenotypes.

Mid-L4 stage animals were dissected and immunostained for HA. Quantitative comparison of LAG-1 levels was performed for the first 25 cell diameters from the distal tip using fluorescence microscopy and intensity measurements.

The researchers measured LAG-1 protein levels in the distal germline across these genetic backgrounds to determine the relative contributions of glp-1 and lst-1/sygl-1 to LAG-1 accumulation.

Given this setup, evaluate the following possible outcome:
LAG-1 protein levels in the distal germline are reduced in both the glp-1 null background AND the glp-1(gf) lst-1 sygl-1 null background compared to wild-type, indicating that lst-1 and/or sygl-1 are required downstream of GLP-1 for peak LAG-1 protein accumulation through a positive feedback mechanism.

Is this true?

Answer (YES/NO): YES